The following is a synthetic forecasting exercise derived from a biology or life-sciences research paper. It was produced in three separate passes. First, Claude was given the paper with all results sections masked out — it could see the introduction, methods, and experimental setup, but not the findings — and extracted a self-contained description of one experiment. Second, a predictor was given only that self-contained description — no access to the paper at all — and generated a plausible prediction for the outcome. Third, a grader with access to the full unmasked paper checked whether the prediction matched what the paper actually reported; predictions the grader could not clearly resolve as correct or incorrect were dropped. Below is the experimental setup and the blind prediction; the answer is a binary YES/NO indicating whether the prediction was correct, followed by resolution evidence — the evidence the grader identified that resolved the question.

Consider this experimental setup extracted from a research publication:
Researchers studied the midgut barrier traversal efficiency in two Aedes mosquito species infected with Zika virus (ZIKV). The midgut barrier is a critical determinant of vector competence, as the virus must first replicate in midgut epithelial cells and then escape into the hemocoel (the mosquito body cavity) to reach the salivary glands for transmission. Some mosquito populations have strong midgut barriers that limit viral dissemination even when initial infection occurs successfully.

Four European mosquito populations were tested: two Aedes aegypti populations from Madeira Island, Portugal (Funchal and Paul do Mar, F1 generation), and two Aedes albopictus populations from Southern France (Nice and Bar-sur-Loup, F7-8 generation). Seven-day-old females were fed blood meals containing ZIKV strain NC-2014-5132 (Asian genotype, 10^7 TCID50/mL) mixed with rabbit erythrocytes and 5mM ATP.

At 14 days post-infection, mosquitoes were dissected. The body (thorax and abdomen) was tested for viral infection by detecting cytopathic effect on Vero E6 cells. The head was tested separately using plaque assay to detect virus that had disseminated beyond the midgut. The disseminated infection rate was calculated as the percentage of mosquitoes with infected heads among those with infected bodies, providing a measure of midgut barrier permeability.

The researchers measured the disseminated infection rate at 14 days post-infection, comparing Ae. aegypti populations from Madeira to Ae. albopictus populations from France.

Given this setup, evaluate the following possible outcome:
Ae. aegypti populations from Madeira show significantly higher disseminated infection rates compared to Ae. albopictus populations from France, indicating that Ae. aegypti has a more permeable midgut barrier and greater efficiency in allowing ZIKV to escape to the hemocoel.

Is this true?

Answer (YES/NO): NO